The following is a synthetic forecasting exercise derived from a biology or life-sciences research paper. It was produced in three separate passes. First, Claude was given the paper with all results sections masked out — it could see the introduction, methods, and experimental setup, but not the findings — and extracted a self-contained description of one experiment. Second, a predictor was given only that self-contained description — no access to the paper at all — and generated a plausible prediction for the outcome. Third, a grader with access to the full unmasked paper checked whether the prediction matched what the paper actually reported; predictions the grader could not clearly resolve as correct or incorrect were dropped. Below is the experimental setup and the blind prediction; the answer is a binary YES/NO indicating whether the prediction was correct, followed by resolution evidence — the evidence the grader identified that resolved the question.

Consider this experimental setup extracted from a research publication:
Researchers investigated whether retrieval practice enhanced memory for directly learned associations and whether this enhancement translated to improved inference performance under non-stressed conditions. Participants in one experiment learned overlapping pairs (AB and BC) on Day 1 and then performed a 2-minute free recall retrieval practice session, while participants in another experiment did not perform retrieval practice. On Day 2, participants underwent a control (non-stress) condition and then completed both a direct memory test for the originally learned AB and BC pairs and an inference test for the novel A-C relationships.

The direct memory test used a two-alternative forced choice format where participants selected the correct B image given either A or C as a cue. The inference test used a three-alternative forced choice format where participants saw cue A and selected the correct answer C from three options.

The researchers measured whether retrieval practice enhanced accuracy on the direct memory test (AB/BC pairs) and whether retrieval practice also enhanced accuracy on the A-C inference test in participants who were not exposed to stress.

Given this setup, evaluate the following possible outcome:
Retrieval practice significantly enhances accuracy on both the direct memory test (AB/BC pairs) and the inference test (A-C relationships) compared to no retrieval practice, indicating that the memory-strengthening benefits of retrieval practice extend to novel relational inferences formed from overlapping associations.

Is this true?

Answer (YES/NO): NO